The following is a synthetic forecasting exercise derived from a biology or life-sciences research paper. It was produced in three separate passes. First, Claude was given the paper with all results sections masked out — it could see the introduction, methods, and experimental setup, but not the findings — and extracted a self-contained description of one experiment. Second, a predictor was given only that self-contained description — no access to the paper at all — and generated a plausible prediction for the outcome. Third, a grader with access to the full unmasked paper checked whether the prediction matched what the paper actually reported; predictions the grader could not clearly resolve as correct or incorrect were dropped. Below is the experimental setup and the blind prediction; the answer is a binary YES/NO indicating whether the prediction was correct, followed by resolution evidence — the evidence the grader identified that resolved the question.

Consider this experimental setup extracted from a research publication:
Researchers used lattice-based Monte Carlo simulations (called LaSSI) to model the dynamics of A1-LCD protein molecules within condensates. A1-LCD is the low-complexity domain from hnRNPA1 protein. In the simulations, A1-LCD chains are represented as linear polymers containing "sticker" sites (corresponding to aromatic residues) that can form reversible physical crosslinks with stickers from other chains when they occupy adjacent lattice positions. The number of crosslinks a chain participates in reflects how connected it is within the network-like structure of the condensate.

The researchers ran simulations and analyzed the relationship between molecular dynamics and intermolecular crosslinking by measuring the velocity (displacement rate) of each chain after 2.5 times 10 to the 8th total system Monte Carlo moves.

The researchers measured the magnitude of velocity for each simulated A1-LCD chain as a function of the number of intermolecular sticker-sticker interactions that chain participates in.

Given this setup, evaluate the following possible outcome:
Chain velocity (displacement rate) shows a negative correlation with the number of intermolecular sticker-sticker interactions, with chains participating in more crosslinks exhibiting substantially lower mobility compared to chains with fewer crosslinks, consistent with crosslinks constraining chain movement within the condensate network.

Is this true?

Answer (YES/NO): YES